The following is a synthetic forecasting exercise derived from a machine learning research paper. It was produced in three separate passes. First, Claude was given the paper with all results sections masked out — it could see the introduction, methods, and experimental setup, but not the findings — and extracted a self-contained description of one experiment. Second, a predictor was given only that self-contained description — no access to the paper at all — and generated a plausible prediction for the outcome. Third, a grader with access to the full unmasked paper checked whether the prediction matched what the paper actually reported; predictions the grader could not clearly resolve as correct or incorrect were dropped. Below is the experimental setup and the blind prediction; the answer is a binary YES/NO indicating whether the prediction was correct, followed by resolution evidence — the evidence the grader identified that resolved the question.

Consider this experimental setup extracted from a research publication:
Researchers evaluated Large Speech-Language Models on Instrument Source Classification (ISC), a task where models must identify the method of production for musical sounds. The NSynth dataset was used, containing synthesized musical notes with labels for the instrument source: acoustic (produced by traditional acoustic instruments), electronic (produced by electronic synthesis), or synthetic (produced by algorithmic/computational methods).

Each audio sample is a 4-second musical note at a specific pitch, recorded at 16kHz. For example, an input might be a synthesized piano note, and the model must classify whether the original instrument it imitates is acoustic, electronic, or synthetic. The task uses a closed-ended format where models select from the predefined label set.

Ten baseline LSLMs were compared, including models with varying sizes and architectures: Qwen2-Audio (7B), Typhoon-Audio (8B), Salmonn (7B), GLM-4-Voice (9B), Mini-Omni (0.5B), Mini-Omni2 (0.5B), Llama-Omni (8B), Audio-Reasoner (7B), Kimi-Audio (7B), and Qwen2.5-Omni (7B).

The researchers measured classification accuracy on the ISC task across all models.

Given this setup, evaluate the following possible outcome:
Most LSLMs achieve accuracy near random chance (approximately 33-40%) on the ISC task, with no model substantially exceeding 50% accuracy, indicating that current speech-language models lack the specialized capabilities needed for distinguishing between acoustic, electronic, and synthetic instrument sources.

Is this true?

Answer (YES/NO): NO